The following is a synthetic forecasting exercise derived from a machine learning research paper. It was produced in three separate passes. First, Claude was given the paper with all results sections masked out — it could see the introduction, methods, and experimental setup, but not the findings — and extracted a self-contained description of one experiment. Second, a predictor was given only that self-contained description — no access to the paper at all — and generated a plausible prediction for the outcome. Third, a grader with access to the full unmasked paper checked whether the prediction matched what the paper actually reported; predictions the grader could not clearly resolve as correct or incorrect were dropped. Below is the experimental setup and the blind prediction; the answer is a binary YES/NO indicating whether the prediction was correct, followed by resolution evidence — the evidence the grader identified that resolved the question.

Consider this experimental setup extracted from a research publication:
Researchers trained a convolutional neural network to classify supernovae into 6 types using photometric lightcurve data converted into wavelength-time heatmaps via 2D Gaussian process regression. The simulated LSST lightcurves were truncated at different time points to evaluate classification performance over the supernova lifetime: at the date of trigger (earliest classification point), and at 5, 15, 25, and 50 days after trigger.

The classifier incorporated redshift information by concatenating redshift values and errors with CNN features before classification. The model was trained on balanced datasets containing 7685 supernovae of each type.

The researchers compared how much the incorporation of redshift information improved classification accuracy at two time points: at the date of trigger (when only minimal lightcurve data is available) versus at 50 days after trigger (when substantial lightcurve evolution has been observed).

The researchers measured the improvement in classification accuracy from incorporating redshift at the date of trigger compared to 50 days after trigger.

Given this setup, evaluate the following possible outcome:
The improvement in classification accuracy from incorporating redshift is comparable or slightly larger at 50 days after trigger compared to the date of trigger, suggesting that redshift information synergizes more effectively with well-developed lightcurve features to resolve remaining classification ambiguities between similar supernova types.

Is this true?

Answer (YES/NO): NO